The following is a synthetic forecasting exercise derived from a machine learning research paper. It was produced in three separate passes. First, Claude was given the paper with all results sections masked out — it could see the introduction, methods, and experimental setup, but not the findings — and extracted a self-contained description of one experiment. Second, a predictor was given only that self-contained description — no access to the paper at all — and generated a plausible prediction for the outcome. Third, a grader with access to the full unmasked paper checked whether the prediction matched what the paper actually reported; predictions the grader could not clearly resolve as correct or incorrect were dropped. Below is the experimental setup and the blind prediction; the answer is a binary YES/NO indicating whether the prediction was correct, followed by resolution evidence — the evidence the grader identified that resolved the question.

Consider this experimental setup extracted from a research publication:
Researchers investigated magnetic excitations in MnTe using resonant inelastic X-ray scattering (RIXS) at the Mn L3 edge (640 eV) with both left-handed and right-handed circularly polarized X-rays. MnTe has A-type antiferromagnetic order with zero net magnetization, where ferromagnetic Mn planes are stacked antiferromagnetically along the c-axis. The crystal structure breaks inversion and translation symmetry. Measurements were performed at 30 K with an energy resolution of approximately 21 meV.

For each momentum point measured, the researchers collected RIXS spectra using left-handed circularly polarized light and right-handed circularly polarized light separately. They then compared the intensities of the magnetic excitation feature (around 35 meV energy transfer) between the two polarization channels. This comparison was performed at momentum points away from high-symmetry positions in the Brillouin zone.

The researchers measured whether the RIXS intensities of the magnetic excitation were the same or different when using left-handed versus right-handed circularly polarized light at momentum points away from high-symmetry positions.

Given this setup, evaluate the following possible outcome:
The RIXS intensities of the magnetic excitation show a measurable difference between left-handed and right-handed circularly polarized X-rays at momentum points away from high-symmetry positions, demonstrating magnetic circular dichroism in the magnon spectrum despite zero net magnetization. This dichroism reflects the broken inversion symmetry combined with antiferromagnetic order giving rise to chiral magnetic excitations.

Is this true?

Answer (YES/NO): YES